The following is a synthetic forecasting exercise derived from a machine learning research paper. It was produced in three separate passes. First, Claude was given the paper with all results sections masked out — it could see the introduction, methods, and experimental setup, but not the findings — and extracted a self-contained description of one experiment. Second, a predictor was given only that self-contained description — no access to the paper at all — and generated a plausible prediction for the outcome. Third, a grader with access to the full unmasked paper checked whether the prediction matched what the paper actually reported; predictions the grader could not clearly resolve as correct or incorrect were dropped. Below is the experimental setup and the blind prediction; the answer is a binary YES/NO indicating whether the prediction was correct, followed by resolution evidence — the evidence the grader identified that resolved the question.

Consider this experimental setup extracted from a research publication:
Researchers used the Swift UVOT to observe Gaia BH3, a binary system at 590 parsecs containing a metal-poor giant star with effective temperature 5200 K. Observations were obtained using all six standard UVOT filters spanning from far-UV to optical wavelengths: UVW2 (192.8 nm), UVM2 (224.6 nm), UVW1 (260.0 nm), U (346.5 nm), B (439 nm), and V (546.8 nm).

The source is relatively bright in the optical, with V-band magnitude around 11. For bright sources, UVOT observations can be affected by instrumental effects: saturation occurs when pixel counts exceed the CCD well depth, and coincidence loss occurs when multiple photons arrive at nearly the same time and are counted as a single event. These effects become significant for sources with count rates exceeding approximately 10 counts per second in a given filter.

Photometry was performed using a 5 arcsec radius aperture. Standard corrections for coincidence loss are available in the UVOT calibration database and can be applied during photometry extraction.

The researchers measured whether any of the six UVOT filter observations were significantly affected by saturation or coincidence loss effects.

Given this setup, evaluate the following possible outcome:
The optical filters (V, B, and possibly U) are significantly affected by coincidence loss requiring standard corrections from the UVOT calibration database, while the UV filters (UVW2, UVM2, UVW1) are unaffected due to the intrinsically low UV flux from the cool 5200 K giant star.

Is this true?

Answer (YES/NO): NO